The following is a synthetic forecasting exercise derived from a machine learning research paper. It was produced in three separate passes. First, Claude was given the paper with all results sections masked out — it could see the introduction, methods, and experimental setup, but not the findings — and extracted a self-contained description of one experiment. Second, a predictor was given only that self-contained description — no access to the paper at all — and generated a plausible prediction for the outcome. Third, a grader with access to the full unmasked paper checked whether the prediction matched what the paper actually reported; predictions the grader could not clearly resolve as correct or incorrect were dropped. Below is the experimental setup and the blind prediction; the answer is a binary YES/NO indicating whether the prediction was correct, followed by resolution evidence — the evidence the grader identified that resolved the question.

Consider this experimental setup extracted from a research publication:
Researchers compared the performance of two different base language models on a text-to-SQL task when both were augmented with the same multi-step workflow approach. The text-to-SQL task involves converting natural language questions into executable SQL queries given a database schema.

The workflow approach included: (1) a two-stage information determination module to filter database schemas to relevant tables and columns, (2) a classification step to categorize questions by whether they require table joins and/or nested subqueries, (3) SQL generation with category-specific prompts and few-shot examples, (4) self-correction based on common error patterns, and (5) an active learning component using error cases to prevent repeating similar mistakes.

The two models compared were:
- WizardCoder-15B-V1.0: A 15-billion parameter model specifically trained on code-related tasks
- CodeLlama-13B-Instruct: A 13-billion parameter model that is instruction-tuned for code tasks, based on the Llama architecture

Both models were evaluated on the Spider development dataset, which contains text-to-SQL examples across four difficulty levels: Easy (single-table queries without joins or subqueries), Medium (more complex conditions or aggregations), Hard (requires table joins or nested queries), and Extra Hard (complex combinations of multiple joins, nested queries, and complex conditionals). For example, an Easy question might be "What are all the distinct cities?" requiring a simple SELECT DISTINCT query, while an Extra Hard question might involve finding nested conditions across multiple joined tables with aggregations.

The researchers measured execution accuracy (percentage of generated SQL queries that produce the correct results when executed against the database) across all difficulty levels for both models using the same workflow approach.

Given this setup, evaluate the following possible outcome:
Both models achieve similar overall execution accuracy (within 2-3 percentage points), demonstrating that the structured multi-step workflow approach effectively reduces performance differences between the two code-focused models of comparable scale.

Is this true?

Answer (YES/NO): YES